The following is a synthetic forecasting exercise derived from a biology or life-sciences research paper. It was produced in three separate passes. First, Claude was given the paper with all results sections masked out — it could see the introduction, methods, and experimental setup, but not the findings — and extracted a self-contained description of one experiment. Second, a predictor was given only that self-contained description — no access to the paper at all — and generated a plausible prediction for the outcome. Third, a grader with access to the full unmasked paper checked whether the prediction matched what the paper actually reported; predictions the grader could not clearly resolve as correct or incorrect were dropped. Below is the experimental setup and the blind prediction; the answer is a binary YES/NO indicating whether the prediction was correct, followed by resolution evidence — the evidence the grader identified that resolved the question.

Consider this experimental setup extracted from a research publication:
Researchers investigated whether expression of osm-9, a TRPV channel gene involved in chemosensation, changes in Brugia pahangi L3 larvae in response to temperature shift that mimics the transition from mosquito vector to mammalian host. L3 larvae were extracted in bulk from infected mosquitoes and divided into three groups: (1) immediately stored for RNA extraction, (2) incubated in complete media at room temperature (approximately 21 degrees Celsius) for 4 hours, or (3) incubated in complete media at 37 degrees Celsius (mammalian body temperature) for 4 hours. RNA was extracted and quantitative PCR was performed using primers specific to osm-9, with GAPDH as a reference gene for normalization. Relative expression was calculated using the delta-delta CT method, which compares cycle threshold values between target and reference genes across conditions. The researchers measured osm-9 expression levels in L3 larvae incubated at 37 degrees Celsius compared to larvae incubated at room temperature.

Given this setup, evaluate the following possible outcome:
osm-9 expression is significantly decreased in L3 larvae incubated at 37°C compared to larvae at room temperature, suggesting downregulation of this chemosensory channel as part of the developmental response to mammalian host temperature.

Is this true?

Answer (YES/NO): NO